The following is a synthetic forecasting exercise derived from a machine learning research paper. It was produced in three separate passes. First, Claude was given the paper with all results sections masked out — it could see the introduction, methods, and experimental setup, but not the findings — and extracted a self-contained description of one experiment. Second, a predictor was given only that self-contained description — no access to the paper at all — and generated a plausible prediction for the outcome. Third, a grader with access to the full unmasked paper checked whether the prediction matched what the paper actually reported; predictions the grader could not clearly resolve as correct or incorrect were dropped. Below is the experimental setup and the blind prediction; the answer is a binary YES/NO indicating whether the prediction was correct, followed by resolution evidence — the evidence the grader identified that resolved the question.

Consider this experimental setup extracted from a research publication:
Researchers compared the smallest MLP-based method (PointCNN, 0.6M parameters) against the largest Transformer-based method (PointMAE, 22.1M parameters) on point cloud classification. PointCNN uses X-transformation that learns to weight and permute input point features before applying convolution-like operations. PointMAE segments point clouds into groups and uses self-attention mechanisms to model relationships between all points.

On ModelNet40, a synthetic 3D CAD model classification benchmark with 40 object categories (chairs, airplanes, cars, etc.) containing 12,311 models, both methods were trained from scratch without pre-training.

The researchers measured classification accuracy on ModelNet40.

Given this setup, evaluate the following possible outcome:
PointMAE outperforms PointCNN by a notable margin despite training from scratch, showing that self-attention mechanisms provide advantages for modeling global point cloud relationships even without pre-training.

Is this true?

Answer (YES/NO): NO